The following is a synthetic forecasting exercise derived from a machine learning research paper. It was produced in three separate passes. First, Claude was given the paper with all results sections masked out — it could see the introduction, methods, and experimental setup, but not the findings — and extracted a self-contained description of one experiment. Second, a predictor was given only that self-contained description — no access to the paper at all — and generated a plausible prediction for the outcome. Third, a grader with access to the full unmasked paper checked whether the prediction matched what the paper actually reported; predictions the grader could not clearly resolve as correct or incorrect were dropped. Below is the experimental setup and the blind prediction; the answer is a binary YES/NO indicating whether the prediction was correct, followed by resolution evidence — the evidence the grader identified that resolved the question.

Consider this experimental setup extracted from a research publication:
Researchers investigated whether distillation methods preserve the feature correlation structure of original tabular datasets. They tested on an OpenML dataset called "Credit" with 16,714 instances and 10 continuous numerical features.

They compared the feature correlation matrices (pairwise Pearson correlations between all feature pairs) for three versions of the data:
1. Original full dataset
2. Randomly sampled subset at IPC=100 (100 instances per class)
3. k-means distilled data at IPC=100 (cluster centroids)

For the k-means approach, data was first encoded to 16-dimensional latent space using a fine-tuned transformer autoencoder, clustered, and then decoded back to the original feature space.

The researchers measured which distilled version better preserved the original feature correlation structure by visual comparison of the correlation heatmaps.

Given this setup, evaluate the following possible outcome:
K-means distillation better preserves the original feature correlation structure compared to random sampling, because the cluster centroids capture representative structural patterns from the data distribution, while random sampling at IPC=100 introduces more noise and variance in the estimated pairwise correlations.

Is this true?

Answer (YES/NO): YES